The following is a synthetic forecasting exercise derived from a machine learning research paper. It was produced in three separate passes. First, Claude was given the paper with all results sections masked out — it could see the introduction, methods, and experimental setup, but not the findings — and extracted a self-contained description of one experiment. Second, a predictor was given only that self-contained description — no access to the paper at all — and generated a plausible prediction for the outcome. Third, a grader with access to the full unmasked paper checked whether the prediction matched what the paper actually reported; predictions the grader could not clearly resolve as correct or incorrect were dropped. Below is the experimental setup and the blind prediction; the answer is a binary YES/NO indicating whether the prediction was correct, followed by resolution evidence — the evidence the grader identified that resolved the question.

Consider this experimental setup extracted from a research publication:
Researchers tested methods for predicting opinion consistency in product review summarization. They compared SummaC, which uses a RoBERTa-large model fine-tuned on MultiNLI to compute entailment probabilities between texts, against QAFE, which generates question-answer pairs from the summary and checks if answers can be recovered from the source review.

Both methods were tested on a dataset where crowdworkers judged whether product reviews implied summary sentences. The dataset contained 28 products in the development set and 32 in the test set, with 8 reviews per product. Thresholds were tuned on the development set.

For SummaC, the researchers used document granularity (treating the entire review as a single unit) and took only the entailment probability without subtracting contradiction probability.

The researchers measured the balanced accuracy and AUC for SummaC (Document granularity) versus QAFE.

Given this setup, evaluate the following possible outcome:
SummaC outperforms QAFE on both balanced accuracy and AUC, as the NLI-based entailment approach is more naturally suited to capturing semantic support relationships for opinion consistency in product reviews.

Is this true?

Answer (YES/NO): YES